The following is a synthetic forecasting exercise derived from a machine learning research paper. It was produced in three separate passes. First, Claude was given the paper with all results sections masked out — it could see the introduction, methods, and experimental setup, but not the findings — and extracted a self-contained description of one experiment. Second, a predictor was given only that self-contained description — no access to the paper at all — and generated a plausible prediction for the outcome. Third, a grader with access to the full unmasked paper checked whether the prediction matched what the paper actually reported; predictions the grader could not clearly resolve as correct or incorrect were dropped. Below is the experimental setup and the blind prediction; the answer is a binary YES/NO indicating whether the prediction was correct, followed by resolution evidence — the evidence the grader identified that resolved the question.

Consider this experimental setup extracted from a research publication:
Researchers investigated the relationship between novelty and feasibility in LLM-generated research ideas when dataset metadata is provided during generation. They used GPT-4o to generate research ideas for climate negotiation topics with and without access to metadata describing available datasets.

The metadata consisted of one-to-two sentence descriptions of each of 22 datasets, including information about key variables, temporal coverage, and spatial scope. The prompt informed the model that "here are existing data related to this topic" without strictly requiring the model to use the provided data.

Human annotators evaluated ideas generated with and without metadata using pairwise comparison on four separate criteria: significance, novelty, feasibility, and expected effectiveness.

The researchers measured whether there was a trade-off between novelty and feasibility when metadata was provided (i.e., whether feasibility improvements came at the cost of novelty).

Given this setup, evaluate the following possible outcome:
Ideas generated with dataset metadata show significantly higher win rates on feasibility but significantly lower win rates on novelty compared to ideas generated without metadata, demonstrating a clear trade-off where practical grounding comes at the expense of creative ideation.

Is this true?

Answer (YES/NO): NO